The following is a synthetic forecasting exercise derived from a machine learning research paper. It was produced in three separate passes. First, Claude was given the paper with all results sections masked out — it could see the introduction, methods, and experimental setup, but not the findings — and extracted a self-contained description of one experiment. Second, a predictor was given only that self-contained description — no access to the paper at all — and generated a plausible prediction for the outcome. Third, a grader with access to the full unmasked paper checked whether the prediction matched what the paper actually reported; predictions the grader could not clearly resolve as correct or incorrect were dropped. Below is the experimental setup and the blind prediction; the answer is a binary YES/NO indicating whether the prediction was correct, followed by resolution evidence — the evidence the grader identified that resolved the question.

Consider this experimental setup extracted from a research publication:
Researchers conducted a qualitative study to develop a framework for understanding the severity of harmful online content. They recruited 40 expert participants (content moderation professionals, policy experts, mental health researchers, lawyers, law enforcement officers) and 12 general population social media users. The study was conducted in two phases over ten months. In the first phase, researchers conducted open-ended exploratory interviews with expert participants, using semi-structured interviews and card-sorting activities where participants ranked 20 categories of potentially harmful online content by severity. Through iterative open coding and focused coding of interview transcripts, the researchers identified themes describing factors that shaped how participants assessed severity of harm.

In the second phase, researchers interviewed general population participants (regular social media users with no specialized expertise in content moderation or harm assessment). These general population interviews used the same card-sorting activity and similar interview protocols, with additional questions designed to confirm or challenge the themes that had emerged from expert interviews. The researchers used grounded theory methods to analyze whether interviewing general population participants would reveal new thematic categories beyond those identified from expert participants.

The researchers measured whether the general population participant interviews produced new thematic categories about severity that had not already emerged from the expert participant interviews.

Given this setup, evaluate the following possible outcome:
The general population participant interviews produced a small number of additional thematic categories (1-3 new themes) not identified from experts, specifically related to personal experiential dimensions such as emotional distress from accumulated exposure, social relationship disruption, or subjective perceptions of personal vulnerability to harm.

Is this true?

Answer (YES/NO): NO